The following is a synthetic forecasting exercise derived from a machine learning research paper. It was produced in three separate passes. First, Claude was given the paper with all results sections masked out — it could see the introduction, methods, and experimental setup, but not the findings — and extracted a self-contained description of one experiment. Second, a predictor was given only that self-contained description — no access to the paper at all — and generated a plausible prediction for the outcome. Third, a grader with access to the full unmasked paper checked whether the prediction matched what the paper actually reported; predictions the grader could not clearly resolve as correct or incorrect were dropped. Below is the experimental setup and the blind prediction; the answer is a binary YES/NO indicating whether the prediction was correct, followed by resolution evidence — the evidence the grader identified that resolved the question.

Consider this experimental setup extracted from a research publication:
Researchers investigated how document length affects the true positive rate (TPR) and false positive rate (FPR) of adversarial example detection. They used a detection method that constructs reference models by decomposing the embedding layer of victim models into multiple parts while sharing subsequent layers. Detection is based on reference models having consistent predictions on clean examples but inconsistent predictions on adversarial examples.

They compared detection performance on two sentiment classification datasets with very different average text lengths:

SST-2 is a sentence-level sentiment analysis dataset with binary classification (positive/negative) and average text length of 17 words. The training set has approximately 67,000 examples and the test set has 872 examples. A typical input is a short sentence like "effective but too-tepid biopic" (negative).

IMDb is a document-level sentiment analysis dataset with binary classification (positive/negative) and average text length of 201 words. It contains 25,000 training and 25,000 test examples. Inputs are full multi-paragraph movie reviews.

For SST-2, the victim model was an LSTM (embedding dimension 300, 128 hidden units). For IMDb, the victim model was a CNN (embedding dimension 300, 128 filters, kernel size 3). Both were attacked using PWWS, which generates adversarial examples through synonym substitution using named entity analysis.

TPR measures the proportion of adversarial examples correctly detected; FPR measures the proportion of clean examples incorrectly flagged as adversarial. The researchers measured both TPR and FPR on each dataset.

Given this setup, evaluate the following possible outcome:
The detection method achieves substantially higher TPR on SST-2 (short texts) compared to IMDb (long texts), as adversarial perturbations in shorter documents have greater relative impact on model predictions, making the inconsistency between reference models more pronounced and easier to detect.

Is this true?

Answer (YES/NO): NO